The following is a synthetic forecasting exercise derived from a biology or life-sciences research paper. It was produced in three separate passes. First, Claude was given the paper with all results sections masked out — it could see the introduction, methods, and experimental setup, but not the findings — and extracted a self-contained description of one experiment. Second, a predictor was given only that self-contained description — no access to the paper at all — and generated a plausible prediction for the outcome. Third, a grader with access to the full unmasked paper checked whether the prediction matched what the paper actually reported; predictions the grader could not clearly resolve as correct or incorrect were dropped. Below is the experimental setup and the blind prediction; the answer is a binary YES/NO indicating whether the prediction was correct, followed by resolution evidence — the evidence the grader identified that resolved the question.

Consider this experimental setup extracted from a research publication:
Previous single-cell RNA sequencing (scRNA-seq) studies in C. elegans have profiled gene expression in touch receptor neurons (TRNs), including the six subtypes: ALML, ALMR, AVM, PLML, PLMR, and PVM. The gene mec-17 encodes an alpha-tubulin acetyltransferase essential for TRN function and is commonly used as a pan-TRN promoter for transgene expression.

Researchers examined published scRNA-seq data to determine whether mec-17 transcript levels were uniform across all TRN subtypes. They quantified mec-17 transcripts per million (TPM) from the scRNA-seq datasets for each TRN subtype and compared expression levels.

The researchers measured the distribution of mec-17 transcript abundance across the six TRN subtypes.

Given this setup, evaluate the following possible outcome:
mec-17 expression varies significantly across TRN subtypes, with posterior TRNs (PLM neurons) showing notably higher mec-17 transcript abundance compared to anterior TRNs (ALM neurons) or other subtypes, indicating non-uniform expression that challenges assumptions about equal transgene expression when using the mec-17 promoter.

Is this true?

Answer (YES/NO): NO